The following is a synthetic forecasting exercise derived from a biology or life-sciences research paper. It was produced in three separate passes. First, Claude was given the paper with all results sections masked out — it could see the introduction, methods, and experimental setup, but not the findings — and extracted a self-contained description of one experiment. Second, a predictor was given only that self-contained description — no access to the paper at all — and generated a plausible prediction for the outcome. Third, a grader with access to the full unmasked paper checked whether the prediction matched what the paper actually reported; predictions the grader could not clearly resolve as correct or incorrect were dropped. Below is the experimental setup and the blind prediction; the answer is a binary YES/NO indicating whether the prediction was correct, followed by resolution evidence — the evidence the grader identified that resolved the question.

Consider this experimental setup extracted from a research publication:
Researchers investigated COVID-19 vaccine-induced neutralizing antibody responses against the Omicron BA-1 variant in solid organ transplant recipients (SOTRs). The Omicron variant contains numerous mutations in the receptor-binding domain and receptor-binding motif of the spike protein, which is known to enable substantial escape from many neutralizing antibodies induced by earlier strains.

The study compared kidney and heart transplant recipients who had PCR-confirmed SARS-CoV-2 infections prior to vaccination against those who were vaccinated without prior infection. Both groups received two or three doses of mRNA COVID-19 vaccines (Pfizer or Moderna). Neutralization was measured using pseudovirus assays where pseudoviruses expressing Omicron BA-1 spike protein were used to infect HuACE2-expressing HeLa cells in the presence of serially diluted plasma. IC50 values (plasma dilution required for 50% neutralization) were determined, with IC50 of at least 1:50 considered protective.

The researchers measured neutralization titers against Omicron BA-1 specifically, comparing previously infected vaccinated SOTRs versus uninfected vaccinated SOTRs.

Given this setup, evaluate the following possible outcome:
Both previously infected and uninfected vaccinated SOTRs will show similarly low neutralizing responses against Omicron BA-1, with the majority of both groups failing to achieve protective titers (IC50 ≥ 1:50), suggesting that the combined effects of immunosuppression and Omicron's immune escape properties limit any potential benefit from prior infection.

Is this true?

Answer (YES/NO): NO